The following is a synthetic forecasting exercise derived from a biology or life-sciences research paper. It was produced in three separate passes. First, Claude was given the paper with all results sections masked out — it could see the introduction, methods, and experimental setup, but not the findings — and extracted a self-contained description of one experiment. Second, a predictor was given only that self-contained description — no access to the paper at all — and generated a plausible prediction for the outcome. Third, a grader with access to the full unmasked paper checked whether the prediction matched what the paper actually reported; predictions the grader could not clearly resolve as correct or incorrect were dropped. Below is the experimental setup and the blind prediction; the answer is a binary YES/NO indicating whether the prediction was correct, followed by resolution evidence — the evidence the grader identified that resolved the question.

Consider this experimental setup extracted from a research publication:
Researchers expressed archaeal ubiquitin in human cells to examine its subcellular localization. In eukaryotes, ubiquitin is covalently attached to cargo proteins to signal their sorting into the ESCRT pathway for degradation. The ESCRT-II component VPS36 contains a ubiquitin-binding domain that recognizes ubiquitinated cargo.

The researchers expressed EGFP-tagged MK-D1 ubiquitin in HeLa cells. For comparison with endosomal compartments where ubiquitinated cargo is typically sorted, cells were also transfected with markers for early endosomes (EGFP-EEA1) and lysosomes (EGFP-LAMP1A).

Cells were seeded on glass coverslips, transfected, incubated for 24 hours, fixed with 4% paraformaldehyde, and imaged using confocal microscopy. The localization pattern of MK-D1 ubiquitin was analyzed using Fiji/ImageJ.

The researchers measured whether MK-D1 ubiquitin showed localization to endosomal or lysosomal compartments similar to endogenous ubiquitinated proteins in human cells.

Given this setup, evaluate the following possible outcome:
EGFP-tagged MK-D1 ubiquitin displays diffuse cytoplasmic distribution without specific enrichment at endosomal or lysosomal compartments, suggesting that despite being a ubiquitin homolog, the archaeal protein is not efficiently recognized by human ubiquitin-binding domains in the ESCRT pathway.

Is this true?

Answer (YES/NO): NO